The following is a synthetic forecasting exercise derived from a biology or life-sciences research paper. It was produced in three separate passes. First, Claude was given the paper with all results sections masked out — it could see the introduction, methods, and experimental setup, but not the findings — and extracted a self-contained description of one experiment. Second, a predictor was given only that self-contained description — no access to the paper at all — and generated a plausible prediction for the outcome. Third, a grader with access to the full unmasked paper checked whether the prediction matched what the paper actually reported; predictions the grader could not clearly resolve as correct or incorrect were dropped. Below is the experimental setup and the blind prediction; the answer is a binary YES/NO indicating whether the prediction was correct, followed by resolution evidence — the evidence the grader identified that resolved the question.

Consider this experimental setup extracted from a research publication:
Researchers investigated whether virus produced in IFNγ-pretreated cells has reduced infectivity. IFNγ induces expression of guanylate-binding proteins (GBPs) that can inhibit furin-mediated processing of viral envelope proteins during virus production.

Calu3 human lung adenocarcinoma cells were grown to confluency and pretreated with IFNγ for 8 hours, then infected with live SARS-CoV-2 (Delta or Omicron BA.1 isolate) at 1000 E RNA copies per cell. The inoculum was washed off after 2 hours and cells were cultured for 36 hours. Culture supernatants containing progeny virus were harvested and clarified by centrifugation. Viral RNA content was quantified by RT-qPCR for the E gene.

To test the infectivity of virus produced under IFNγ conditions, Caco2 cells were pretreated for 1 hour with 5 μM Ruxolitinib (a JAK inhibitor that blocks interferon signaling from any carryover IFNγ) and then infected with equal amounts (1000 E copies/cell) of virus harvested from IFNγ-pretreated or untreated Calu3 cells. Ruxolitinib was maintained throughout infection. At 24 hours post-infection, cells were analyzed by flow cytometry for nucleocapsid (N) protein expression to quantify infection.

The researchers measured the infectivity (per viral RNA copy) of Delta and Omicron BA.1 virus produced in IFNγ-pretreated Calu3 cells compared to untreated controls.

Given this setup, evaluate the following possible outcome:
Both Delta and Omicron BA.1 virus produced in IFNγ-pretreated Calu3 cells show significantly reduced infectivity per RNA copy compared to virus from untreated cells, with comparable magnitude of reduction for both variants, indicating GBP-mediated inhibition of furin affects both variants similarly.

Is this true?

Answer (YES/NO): NO